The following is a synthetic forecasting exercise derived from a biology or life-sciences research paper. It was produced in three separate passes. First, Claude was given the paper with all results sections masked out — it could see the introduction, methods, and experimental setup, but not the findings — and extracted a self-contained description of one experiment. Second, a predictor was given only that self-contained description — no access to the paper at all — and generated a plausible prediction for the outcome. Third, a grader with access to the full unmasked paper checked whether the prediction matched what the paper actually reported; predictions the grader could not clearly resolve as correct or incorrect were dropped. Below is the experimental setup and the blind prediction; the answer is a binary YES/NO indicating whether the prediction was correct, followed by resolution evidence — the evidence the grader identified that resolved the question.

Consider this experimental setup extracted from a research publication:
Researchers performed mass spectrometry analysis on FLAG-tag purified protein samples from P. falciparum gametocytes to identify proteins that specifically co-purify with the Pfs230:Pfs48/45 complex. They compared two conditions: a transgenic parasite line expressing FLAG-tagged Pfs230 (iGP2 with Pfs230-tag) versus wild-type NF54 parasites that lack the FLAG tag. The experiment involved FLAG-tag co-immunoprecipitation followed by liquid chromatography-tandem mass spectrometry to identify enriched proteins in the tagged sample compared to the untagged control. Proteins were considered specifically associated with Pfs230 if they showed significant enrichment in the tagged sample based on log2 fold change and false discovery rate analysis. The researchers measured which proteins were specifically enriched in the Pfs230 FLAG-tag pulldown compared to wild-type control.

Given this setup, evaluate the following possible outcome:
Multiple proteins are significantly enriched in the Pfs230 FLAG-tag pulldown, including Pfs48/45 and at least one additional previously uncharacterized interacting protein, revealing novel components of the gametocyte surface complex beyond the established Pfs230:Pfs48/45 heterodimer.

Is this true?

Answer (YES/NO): NO